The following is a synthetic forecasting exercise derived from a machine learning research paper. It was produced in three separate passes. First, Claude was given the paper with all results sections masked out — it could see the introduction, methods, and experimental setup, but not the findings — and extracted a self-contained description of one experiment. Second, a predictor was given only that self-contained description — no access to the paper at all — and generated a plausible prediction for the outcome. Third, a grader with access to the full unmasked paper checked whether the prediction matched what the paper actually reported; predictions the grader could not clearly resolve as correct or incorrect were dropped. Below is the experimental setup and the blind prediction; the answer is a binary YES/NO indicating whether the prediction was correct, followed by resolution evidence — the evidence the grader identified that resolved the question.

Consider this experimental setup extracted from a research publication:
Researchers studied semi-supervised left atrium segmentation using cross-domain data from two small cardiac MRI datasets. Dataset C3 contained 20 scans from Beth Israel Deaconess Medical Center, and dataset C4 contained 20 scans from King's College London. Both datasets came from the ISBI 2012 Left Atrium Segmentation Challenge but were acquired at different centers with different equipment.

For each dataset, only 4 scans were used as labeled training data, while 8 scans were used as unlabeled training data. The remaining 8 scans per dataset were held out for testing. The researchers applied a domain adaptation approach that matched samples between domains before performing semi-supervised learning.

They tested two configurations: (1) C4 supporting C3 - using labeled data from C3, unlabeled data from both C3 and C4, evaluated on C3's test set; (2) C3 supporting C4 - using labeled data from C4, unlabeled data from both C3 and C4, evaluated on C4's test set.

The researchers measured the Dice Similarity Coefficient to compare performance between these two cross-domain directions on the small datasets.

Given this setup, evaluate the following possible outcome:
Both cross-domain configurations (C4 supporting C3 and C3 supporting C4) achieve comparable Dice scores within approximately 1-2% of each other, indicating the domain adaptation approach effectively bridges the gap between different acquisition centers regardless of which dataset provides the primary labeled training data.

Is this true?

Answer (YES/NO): NO